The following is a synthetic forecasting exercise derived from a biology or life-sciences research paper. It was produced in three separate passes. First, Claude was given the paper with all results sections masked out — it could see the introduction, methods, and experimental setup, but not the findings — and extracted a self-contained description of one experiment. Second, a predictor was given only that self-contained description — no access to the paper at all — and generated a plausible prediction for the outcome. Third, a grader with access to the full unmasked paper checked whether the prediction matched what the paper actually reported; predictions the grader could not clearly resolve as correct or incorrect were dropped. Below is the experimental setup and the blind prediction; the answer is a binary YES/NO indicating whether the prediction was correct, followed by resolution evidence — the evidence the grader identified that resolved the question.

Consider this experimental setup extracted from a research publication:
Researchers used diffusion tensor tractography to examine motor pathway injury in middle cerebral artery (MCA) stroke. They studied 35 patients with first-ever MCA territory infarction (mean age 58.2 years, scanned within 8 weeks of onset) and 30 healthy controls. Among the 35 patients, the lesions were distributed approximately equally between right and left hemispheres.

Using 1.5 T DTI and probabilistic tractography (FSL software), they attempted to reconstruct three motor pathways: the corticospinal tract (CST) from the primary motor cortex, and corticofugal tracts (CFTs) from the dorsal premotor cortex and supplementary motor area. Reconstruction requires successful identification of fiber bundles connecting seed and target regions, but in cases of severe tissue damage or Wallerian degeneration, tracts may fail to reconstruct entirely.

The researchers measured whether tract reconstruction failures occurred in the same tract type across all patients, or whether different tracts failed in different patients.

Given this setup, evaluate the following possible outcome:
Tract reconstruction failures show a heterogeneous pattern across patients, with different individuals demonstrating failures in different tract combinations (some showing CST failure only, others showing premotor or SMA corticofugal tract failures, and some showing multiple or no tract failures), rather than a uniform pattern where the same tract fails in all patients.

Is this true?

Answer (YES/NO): YES